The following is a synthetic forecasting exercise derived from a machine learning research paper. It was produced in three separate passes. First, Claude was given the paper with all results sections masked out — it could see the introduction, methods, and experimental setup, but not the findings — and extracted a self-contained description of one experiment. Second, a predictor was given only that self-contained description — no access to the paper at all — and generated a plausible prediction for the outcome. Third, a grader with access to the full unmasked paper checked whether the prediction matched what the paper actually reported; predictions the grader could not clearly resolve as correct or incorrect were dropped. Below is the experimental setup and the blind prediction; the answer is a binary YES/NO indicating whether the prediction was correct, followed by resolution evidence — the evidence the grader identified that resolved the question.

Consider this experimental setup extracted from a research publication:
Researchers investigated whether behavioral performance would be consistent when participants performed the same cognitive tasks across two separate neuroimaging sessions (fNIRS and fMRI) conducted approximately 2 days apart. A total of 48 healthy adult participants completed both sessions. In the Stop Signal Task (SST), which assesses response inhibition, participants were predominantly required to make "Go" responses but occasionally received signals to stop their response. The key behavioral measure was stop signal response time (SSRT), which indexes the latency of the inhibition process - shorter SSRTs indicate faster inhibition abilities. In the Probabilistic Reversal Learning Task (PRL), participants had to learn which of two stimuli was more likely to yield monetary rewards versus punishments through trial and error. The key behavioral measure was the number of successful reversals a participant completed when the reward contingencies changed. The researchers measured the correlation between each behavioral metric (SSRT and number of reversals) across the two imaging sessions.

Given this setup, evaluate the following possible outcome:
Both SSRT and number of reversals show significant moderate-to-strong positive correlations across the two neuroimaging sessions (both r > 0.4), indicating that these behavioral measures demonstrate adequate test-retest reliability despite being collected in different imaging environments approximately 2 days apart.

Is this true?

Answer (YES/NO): NO